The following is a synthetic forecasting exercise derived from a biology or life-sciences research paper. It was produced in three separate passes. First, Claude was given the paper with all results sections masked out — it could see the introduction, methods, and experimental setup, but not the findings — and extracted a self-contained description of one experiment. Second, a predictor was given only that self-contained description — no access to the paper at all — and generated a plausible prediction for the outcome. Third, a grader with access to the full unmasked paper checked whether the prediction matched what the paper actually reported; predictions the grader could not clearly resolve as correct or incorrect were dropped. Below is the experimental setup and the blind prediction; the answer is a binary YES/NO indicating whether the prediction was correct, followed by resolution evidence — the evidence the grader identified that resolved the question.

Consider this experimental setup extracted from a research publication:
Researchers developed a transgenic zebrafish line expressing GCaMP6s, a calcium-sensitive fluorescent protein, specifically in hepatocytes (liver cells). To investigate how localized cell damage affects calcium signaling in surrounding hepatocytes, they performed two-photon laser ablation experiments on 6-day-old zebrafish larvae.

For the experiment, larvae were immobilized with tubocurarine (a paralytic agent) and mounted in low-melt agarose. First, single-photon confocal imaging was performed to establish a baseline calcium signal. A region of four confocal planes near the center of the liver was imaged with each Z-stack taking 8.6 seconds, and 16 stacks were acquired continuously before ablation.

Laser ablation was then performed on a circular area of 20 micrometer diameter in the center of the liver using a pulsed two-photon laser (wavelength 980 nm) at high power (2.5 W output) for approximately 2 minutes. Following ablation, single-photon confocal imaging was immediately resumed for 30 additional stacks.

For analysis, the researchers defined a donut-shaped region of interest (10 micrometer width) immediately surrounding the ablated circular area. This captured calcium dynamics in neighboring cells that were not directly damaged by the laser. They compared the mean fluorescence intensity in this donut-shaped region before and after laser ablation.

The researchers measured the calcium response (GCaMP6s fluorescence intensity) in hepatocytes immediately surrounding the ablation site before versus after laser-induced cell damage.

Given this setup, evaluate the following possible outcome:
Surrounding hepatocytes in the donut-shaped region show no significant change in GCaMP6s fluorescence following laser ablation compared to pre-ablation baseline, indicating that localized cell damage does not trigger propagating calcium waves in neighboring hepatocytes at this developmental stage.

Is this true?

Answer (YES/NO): NO